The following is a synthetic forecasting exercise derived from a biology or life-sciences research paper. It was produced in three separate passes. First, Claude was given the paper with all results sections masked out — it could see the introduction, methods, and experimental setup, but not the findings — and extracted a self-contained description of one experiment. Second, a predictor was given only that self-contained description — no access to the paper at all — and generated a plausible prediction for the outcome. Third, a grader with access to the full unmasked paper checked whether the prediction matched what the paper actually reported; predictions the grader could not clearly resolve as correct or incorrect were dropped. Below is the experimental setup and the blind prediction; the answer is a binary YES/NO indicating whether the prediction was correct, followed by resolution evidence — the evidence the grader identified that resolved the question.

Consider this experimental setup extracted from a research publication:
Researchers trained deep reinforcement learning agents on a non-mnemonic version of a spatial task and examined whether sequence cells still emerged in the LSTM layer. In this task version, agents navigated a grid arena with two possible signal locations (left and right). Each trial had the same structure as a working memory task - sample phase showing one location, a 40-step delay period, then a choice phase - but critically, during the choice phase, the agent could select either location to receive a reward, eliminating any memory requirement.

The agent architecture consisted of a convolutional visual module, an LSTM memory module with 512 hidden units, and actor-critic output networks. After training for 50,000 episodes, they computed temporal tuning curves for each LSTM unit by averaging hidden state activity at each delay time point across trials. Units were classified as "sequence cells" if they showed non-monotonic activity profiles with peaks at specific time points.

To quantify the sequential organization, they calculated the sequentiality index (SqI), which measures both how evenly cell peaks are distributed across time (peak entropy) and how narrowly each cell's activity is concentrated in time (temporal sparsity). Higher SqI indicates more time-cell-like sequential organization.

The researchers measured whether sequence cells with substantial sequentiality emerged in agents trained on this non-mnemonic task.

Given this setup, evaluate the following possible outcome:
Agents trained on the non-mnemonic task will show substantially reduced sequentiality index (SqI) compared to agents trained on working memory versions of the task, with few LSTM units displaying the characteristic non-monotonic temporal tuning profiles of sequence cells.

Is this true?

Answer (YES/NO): NO